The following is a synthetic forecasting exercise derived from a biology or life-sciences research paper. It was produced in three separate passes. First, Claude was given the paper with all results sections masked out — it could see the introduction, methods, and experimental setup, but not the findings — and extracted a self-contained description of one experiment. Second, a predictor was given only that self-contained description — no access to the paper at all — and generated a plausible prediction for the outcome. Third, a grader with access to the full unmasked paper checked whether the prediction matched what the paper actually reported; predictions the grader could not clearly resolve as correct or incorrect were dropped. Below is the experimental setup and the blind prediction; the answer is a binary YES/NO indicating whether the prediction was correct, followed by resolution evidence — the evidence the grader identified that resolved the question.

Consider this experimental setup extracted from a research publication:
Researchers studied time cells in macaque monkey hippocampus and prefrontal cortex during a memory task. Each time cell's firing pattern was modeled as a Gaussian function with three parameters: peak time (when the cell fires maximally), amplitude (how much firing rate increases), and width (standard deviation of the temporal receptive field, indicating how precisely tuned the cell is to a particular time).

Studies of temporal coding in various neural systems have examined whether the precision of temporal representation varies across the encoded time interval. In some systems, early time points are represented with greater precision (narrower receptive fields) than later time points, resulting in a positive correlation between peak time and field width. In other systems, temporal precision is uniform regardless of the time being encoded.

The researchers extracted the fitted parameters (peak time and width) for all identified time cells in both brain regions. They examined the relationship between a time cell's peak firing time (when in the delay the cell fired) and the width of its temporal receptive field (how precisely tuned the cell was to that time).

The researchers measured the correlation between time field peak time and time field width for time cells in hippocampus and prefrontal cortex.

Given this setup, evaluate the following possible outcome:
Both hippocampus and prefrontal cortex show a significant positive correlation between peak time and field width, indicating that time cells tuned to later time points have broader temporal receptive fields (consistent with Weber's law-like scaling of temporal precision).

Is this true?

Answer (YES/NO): YES